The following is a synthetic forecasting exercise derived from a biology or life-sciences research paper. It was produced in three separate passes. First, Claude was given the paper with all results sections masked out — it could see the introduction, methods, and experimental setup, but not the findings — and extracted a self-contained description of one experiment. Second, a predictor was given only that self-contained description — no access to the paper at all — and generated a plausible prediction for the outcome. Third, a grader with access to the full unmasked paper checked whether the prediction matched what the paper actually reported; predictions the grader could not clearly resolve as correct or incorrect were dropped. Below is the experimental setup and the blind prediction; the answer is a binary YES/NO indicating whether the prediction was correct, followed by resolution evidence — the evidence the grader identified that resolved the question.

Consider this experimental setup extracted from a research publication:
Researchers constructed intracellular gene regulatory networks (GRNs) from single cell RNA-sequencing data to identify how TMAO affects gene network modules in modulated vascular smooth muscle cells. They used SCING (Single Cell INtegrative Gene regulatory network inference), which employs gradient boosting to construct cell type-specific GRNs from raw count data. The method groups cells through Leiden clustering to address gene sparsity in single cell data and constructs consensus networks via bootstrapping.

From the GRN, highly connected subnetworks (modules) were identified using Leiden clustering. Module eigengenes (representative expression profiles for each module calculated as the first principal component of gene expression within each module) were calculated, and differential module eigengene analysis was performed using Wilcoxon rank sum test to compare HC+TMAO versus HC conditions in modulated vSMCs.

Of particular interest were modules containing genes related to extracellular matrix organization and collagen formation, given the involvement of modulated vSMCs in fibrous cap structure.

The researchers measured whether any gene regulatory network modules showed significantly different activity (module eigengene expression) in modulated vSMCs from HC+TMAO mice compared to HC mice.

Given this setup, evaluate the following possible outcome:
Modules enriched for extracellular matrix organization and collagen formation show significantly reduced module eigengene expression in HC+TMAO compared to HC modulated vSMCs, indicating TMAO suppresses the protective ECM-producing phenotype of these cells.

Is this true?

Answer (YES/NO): YES